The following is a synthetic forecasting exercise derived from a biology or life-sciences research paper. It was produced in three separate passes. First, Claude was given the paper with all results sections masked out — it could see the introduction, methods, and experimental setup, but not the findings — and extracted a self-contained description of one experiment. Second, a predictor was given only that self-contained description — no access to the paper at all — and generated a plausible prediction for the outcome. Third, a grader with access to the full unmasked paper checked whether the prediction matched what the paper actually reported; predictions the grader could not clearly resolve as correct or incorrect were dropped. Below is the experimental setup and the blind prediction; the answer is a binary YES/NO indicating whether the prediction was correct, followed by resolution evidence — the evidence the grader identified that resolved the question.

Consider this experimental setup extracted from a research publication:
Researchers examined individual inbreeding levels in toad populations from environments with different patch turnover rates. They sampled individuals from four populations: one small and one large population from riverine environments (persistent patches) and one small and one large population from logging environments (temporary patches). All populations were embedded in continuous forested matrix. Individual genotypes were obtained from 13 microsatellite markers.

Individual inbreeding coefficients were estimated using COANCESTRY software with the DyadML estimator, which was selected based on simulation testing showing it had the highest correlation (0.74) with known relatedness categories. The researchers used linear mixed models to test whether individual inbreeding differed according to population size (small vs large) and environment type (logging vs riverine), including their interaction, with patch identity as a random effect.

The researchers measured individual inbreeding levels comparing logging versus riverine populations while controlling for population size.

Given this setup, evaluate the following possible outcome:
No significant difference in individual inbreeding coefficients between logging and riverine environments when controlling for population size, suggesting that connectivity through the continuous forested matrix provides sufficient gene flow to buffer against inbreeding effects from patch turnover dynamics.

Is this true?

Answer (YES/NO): NO